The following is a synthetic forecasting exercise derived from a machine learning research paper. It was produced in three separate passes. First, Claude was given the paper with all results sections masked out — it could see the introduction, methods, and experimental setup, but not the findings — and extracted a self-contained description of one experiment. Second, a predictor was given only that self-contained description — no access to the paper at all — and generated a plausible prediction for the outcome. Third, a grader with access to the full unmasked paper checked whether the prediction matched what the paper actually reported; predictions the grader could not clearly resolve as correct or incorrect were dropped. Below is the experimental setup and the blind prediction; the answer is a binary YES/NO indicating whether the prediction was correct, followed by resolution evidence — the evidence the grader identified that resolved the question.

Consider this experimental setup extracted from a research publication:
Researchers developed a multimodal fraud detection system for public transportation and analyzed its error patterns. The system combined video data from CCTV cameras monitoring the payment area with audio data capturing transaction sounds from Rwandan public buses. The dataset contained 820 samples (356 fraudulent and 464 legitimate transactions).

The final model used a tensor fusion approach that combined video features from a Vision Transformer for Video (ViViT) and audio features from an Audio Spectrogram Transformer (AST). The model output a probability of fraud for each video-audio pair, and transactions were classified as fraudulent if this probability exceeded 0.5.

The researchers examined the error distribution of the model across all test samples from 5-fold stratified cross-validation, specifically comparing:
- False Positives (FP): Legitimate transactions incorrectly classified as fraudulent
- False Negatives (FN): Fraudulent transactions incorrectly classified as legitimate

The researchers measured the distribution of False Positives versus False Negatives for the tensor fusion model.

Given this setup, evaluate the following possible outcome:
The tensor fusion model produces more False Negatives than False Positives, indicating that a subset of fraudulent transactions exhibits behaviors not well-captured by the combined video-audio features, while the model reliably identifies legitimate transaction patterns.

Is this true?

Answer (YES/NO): NO